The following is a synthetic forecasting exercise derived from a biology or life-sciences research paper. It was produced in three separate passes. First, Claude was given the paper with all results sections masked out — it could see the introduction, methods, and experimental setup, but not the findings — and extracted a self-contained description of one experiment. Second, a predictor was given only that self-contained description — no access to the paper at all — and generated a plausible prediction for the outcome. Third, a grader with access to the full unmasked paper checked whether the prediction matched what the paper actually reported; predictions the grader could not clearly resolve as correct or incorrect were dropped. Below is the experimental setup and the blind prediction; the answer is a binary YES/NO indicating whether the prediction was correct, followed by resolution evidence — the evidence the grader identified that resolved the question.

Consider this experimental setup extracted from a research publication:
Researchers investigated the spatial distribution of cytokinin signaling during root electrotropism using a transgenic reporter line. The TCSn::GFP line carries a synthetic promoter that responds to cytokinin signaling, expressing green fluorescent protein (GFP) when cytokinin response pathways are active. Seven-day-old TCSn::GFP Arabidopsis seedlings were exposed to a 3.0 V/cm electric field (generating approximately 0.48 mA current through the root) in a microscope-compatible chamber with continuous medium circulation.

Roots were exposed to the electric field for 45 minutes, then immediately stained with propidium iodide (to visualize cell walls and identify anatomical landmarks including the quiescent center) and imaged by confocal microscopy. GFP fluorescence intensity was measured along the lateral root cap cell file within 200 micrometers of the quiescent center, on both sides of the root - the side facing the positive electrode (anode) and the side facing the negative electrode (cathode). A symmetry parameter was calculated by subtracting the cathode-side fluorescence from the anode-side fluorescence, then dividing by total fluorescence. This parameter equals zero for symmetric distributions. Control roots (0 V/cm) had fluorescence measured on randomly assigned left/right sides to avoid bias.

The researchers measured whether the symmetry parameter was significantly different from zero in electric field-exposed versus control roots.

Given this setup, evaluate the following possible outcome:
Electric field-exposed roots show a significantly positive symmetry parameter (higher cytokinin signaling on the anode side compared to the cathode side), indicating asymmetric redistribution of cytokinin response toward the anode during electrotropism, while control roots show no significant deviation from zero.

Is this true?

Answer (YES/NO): NO